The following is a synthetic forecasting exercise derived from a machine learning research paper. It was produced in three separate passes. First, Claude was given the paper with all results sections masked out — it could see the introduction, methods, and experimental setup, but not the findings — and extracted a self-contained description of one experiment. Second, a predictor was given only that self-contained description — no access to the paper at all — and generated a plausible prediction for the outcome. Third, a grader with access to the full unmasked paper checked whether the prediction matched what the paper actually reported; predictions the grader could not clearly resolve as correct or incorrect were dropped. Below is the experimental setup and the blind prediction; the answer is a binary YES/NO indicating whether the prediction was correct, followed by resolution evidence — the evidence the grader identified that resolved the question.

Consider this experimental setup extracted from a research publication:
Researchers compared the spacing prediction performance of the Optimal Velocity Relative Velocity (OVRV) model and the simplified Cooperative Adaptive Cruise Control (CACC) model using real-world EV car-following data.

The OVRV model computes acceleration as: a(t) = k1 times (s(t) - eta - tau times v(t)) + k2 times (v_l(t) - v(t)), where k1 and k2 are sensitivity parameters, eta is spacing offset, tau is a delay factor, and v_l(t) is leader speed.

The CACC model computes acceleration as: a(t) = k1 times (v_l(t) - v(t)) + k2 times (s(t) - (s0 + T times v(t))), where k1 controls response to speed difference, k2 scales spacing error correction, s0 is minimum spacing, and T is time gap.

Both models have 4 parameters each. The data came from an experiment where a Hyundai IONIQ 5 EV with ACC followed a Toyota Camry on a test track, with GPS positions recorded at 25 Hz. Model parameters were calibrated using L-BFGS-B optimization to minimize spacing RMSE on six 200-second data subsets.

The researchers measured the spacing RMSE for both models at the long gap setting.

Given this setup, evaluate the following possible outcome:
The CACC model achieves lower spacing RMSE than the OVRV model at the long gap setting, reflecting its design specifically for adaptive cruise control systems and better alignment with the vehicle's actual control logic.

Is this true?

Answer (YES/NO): YES